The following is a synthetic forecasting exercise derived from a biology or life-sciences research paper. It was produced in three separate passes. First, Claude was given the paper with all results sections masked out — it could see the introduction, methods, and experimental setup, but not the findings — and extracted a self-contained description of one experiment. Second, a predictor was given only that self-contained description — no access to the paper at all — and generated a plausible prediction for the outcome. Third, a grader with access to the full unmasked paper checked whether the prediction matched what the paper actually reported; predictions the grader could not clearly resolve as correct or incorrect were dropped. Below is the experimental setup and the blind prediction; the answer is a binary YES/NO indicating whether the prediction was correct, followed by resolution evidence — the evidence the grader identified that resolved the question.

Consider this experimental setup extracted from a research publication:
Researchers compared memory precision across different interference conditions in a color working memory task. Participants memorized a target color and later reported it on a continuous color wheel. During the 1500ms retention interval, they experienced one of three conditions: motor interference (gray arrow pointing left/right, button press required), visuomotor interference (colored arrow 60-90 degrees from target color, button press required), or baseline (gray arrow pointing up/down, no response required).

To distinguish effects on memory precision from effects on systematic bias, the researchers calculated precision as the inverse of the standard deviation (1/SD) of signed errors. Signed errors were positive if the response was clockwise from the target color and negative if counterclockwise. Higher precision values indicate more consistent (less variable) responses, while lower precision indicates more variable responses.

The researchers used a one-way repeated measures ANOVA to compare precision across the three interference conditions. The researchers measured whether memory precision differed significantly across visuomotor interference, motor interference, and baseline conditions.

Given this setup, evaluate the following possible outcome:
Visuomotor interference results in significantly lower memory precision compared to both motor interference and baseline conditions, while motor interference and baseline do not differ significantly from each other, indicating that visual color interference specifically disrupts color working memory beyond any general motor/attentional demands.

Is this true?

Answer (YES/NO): YES